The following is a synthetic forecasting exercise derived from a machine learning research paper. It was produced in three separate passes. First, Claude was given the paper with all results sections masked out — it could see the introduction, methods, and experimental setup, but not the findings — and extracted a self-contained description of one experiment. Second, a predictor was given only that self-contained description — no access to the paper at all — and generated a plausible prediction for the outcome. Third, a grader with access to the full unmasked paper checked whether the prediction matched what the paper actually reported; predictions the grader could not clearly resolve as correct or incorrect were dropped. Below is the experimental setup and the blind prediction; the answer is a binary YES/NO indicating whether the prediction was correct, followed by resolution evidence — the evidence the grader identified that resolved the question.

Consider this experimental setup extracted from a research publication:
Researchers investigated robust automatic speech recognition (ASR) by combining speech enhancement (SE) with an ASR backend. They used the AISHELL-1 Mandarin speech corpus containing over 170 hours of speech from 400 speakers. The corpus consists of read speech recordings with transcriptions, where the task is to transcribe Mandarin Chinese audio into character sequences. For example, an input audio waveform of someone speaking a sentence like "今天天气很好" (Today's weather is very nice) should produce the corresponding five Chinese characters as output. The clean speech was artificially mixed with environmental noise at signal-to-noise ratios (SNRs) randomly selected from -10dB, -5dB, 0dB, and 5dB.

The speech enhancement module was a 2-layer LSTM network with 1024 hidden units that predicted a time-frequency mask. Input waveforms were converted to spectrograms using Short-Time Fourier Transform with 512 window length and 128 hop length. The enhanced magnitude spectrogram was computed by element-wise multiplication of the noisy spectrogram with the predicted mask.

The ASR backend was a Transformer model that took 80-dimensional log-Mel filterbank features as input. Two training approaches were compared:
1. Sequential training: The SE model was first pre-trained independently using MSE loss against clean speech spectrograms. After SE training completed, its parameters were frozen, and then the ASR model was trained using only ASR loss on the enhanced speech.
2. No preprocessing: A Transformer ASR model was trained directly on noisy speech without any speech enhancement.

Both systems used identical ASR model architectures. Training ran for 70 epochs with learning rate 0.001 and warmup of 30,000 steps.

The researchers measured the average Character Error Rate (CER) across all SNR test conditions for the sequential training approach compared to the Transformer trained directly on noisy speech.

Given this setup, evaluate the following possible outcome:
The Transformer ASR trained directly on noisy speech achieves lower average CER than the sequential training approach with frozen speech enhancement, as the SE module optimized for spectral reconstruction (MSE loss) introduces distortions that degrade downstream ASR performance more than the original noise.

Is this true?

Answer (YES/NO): YES